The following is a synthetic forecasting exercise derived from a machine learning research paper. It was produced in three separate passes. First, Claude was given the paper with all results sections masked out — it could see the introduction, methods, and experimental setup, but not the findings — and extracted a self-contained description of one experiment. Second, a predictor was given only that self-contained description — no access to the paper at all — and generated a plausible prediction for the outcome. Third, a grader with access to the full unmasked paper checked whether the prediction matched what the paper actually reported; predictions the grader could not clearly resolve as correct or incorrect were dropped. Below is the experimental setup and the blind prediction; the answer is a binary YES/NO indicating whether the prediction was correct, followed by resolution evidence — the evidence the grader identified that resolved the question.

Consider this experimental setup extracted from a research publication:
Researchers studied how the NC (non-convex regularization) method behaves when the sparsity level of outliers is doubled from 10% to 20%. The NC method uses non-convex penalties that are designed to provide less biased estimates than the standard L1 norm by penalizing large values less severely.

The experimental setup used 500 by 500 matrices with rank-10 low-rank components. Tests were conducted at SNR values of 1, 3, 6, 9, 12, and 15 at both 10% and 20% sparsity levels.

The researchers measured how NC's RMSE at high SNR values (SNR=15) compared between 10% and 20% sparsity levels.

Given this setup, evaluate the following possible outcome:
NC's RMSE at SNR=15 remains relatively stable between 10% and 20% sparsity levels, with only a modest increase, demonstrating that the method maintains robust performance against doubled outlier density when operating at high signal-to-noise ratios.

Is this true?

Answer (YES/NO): NO